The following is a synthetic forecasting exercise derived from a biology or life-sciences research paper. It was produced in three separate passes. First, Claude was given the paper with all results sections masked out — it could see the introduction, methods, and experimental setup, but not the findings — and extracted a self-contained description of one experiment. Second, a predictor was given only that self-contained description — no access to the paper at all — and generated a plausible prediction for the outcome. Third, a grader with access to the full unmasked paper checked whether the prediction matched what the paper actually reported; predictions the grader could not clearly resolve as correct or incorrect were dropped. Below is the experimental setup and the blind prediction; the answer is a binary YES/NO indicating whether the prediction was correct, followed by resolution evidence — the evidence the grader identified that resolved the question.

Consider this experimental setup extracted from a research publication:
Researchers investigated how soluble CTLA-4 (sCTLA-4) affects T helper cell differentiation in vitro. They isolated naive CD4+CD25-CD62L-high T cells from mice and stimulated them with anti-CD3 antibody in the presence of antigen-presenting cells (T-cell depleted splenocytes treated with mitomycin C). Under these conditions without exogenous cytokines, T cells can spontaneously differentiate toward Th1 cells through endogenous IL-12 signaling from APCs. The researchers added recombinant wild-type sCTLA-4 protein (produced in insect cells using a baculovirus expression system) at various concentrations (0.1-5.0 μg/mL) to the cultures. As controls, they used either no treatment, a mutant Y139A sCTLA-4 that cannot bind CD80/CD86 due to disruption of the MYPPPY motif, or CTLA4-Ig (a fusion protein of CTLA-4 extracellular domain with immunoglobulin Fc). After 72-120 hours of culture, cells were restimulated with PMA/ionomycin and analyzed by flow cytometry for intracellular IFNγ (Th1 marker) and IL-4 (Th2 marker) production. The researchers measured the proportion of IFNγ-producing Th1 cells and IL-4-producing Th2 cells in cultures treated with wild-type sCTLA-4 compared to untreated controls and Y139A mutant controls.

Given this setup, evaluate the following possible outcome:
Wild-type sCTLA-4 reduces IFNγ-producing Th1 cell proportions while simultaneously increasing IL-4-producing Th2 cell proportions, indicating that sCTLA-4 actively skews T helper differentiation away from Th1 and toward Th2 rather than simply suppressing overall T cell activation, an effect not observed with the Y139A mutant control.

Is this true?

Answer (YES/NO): NO